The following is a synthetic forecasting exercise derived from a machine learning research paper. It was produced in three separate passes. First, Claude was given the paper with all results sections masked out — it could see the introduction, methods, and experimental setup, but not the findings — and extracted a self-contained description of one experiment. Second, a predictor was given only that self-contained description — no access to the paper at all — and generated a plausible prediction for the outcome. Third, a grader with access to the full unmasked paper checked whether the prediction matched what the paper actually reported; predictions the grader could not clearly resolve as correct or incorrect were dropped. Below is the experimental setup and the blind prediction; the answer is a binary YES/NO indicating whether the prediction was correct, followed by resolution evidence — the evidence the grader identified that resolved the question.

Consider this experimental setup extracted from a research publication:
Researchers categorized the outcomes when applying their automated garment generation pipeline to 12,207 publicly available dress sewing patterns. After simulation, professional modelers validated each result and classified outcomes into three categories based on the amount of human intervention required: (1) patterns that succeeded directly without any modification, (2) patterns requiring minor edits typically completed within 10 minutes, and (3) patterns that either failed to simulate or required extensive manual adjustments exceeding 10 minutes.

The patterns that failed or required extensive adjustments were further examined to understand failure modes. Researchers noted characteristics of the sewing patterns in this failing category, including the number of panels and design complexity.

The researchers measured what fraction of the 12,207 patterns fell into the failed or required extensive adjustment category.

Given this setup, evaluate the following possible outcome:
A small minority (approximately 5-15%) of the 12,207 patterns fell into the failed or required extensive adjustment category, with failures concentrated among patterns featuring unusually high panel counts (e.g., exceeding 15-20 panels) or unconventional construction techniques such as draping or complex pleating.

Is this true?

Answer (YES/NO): NO